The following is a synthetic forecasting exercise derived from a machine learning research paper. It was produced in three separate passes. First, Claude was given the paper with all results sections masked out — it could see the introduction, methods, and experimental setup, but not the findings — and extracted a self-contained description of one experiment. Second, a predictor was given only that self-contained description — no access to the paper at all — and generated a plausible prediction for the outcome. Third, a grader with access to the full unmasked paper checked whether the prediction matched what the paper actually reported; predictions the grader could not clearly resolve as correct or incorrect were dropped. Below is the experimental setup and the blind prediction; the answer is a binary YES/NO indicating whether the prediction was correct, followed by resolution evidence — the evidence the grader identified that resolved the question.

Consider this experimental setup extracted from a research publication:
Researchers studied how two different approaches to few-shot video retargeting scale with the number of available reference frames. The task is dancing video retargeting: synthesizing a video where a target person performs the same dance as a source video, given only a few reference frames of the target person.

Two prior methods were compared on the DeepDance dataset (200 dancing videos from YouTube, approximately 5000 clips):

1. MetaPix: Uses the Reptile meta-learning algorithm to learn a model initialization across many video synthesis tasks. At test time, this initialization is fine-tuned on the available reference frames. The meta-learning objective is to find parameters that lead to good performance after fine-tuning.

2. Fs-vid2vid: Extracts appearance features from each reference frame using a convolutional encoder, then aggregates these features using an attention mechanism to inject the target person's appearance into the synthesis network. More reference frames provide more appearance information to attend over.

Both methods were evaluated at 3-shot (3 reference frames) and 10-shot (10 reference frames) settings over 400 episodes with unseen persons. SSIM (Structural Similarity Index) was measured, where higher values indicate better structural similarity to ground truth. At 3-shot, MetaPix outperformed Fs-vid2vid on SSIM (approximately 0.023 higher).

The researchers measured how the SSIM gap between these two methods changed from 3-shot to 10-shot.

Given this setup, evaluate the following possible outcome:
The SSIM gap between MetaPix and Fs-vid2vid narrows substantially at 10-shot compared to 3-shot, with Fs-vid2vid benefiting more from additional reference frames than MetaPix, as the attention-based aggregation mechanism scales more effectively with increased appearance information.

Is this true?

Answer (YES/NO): YES